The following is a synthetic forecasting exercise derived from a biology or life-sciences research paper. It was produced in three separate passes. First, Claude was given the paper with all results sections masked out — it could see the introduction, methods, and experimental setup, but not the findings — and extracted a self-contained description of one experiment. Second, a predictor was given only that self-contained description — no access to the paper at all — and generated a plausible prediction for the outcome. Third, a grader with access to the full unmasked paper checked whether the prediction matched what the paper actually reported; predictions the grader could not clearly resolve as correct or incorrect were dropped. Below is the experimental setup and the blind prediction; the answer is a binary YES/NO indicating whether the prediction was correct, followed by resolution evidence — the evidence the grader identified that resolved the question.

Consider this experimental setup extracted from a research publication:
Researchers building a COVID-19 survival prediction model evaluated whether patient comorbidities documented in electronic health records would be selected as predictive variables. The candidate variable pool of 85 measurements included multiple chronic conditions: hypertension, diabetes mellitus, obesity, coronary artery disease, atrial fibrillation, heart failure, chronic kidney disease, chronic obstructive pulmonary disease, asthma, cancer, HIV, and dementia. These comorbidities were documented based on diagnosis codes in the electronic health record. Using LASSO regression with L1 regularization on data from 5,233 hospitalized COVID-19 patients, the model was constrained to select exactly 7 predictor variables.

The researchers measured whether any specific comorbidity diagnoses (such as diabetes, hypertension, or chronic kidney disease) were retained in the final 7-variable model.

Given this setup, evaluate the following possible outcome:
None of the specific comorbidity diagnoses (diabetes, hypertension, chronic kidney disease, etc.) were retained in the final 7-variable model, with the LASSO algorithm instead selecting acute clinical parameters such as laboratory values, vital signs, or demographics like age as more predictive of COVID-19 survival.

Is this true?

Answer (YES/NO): YES